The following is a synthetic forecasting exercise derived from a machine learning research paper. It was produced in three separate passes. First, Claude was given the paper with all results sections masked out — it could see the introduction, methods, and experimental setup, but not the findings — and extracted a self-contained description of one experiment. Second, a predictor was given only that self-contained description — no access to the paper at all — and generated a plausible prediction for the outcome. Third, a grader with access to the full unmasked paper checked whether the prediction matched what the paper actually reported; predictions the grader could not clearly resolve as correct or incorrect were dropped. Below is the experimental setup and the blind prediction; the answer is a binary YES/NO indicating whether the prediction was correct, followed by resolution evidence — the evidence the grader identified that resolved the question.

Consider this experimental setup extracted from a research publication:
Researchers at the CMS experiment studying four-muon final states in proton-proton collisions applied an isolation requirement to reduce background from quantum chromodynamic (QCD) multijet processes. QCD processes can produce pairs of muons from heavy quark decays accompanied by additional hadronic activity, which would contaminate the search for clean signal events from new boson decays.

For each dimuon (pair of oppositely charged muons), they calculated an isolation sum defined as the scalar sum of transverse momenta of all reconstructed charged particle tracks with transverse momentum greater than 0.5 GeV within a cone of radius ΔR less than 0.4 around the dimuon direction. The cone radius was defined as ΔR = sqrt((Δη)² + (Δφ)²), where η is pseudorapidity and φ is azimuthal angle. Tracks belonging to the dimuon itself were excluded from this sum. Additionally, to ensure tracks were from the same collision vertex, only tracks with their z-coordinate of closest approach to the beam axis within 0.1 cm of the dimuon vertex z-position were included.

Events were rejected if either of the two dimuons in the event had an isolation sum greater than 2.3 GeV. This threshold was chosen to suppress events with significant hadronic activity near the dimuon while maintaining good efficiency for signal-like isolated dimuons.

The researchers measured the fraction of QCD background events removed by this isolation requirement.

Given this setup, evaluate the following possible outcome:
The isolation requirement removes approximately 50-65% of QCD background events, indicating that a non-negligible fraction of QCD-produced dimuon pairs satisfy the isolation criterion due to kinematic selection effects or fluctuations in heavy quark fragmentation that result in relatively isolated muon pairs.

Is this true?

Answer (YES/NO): NO